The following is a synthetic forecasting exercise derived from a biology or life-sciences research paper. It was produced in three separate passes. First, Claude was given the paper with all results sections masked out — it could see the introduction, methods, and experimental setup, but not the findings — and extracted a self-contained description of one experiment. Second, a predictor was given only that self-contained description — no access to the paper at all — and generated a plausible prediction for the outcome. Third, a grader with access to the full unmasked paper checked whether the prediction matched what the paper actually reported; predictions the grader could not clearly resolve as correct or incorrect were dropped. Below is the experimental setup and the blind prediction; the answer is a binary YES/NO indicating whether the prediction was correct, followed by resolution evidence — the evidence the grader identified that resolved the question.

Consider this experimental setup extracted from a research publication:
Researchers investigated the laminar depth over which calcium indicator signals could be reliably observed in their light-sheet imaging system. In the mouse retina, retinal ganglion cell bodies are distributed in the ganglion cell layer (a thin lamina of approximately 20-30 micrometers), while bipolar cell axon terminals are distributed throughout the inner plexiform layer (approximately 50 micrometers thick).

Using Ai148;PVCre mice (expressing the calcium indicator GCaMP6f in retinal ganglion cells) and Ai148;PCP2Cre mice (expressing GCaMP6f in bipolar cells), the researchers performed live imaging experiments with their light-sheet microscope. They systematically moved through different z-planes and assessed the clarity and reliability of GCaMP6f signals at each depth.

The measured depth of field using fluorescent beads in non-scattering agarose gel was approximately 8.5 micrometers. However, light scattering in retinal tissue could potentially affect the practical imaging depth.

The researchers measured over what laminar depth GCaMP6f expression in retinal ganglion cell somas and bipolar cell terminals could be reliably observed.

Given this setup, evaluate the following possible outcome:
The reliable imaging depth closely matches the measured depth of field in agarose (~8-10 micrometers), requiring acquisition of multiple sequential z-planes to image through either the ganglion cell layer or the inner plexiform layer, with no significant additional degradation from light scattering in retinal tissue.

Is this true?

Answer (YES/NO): NO